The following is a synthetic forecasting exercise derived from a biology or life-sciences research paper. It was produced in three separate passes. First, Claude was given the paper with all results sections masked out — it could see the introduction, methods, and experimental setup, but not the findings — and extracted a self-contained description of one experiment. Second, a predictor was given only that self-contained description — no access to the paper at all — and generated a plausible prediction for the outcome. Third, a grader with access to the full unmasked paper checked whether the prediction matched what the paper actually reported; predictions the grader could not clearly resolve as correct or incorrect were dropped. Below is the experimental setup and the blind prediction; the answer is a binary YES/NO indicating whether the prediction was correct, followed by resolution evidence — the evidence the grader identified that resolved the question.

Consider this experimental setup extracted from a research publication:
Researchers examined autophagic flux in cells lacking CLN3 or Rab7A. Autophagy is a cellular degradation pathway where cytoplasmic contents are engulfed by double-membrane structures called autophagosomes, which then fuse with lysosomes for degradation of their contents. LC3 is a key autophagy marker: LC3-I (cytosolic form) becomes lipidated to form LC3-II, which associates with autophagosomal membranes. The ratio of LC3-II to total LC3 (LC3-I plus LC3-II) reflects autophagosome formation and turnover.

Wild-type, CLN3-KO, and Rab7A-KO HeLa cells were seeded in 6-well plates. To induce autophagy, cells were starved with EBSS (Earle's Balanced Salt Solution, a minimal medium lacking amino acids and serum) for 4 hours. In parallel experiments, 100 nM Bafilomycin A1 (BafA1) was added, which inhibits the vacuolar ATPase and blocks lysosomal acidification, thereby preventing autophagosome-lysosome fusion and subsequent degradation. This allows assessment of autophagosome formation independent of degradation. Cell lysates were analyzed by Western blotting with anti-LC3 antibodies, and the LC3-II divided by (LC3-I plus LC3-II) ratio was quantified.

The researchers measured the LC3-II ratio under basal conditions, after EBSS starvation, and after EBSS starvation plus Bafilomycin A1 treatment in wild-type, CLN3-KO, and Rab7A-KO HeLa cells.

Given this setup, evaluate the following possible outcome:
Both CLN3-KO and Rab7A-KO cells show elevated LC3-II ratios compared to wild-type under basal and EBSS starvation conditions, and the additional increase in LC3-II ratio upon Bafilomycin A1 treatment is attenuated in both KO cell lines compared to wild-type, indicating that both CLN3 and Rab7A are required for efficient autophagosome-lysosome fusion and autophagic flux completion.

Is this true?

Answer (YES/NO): YES